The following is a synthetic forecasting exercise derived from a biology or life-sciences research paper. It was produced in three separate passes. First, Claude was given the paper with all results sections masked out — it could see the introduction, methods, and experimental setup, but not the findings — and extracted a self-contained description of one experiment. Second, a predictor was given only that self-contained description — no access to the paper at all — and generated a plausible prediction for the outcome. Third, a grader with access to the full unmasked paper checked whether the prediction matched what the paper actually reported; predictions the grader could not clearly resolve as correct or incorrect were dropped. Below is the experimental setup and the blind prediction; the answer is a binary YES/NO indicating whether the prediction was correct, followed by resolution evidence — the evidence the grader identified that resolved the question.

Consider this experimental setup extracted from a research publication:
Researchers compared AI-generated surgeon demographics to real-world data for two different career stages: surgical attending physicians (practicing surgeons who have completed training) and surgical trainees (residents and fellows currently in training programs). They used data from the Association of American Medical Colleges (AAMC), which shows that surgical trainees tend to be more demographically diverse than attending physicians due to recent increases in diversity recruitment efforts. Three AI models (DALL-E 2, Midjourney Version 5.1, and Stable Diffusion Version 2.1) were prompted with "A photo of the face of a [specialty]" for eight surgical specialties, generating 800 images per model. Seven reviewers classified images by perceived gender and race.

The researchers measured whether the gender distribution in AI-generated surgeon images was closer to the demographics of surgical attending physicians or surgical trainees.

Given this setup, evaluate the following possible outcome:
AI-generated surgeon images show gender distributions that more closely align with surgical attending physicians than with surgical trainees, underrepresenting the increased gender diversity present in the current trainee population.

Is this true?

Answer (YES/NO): YES